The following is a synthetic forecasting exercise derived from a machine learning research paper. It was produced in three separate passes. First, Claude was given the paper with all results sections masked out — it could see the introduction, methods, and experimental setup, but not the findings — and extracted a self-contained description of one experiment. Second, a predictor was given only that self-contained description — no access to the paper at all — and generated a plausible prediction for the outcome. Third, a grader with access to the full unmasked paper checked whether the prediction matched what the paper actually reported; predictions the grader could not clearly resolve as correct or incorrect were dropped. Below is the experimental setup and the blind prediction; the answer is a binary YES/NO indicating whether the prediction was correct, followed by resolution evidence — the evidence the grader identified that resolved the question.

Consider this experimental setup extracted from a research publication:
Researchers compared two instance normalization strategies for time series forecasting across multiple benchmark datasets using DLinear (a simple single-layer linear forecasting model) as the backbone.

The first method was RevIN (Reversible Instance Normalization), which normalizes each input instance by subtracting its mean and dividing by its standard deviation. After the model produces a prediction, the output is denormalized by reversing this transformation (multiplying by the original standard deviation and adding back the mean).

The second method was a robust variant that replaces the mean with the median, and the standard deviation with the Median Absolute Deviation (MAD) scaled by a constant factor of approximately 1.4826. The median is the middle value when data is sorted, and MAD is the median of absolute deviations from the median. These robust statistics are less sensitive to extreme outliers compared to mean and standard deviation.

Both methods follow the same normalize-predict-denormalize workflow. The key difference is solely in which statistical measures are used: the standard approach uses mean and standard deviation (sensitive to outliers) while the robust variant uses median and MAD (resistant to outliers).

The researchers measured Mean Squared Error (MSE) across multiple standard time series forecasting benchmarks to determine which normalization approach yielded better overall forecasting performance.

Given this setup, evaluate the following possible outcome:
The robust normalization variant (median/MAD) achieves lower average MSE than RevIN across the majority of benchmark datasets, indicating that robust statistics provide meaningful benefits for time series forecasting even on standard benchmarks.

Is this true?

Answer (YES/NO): NO